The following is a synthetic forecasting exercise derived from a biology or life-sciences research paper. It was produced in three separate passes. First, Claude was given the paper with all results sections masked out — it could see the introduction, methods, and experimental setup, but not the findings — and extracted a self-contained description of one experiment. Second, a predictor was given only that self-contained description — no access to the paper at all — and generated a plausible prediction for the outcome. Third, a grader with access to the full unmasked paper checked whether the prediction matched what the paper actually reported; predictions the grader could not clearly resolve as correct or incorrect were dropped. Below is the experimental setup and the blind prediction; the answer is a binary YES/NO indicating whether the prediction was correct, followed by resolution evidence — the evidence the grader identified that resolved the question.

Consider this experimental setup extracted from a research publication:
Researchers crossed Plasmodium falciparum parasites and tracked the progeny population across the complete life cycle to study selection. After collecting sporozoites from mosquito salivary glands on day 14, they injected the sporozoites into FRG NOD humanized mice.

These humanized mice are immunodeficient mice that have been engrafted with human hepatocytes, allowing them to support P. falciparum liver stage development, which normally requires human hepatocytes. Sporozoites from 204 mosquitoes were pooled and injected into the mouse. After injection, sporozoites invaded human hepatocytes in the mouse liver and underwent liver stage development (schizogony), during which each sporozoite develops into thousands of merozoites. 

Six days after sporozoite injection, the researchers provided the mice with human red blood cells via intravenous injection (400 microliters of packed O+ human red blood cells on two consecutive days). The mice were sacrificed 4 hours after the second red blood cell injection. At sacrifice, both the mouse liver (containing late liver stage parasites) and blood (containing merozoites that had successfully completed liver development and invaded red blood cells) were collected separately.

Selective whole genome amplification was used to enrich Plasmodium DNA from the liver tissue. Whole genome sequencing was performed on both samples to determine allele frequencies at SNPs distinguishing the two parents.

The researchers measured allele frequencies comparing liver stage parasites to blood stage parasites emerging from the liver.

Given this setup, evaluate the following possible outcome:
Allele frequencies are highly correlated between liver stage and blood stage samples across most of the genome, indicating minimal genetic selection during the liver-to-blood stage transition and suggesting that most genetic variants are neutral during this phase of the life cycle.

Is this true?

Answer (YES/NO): NO